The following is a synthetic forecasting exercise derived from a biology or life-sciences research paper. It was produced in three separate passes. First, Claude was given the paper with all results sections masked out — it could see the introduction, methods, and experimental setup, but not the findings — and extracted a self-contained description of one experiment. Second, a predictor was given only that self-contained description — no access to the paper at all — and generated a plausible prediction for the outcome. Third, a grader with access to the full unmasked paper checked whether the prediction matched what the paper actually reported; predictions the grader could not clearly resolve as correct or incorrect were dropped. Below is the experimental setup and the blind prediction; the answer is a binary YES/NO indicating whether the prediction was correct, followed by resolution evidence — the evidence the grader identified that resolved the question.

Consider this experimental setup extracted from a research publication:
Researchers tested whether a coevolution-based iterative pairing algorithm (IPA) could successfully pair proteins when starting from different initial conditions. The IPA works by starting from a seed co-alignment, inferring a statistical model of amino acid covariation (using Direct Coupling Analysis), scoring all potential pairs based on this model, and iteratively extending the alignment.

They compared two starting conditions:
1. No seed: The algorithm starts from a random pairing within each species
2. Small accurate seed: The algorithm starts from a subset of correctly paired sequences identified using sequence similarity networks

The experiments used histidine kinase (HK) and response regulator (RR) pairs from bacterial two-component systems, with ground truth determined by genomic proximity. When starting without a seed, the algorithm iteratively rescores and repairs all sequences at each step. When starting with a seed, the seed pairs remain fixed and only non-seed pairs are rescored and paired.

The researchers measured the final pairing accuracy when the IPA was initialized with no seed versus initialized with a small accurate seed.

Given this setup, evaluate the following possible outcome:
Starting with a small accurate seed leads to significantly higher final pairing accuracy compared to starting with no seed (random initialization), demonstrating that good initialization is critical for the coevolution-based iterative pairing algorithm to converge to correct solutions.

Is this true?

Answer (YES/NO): YES